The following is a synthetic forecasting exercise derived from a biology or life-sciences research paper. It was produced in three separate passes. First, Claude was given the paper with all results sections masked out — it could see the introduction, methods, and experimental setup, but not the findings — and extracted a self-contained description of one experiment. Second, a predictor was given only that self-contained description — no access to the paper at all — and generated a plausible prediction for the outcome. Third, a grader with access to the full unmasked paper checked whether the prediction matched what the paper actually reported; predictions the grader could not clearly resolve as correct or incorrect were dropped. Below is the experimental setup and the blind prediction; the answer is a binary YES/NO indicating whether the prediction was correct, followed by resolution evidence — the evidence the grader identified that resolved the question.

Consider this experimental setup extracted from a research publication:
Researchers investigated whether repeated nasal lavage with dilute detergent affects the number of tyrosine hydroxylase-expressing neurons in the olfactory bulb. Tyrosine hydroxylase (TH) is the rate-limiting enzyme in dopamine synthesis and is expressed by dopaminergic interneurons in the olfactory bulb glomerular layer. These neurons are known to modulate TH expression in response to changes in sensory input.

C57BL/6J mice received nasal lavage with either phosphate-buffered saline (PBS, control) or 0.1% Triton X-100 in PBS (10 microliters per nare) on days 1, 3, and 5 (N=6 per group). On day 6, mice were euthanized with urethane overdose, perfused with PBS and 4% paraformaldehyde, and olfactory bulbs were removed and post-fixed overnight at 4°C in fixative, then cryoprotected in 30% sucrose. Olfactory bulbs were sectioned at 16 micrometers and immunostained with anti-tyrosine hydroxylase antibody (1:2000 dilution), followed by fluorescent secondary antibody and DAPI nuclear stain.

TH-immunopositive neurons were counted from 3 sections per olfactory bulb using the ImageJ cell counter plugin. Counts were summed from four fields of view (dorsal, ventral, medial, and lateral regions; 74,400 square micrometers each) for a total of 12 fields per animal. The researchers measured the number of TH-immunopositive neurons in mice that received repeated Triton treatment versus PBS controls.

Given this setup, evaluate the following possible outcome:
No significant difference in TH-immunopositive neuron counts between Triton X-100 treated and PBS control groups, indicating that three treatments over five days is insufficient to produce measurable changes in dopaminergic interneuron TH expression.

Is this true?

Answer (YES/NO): NO